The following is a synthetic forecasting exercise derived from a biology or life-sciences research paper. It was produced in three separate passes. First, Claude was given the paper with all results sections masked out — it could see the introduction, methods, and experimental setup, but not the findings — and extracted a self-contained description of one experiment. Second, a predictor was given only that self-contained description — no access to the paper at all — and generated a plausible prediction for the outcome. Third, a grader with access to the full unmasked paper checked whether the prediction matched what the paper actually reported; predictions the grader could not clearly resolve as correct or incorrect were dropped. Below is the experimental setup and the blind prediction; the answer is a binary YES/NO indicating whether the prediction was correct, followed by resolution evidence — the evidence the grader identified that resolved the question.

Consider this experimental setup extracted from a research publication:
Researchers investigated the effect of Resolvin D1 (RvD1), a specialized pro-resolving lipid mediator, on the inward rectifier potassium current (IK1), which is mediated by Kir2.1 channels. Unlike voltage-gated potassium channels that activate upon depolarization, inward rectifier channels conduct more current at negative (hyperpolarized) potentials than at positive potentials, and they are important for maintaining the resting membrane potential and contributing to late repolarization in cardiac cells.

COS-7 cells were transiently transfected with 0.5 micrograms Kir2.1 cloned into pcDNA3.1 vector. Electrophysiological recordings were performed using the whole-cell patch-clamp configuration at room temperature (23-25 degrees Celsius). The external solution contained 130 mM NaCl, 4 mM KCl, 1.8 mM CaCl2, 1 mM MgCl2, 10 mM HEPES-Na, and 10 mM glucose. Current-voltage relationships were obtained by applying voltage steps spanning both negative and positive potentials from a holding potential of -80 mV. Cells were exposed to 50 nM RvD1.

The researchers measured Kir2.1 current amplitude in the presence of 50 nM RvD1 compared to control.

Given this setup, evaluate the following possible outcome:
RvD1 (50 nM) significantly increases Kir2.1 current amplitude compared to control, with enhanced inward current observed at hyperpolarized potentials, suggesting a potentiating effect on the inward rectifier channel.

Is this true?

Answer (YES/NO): NO